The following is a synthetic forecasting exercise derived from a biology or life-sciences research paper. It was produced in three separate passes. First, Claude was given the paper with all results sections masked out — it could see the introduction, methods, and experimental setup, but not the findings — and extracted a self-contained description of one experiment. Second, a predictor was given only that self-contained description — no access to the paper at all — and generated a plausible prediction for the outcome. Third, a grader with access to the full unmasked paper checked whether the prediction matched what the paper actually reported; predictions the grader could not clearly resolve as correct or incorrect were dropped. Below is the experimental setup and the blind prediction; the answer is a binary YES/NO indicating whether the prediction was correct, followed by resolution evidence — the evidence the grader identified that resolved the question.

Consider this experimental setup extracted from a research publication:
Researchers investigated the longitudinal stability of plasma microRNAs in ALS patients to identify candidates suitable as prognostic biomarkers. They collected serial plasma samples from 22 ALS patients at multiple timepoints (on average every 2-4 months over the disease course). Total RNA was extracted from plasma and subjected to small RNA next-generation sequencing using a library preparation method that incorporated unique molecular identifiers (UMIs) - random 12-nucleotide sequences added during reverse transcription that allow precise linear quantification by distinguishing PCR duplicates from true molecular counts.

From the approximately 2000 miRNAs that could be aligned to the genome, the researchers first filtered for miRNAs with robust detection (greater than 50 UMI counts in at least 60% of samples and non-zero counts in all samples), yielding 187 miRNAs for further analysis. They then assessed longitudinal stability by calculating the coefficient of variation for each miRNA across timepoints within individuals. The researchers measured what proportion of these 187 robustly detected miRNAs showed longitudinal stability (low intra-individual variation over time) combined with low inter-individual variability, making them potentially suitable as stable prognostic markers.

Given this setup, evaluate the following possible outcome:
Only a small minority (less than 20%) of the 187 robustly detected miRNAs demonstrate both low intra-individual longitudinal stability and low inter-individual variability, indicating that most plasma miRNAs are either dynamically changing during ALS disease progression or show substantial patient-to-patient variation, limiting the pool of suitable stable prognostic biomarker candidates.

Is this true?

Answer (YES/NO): NO